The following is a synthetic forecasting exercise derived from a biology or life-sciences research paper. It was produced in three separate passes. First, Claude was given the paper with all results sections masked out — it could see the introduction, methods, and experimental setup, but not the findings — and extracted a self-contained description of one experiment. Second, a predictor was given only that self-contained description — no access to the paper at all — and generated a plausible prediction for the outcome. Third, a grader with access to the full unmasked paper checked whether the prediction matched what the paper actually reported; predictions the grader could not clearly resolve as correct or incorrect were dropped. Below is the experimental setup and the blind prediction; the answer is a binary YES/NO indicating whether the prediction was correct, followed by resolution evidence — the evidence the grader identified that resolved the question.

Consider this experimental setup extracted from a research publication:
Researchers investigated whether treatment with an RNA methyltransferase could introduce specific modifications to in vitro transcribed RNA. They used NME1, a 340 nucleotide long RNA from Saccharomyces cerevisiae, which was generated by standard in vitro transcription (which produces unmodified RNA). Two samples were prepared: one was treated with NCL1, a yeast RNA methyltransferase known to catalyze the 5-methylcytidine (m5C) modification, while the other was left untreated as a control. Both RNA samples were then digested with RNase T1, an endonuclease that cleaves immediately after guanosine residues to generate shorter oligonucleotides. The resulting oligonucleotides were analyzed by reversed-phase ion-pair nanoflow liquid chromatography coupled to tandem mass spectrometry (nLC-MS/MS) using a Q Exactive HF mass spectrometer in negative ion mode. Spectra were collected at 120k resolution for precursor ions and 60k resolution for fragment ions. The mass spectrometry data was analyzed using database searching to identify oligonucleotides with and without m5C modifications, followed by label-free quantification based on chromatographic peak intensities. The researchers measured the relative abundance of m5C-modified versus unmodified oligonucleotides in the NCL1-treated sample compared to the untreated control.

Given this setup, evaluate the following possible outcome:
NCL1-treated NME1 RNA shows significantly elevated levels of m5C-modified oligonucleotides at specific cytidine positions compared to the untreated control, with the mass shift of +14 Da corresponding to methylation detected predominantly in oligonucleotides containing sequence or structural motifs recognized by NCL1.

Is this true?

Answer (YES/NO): YES